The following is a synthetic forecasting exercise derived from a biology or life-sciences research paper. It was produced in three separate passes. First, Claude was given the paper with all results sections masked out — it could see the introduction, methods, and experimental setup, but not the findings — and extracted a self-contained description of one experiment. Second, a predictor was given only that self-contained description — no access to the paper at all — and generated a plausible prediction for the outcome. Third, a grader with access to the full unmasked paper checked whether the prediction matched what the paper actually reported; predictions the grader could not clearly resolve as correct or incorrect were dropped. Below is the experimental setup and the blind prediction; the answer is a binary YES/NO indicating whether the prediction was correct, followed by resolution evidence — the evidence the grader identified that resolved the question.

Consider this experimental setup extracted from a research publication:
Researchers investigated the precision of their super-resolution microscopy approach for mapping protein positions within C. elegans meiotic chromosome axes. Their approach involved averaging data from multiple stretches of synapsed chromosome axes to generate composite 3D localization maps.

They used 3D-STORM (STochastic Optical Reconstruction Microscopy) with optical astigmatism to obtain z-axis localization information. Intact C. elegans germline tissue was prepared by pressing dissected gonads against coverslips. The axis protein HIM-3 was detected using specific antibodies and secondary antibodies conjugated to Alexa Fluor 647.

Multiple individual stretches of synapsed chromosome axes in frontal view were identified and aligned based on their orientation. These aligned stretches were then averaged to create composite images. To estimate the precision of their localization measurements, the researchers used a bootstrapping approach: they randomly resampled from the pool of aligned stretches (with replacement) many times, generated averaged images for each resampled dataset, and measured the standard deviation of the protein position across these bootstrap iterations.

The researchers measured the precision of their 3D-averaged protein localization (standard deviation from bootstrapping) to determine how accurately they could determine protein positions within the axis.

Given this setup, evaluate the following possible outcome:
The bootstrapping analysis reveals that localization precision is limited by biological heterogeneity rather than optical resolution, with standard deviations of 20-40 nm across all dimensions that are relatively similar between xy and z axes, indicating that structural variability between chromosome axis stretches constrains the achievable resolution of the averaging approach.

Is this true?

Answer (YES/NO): NO